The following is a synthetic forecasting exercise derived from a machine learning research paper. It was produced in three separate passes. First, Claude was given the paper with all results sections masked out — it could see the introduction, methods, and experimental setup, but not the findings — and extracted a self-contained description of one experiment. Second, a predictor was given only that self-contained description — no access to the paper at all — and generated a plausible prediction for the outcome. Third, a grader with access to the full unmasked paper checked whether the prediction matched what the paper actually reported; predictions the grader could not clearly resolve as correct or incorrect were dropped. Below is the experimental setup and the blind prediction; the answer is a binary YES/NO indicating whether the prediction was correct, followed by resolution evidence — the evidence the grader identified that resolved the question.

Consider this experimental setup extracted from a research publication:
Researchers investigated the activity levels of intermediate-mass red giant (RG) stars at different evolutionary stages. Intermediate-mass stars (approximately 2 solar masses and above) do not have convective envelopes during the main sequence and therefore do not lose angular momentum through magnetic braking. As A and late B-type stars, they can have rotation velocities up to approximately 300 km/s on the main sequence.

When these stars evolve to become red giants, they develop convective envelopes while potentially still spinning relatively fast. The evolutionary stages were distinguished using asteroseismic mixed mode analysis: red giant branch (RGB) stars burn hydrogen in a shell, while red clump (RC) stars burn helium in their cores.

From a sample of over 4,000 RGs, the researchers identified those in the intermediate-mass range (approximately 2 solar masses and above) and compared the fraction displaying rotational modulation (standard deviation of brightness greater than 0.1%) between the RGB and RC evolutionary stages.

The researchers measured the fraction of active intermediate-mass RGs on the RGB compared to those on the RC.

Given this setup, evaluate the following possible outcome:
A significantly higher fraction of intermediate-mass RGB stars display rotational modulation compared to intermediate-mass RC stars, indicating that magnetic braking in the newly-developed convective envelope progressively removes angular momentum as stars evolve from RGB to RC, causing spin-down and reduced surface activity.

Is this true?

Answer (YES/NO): YES